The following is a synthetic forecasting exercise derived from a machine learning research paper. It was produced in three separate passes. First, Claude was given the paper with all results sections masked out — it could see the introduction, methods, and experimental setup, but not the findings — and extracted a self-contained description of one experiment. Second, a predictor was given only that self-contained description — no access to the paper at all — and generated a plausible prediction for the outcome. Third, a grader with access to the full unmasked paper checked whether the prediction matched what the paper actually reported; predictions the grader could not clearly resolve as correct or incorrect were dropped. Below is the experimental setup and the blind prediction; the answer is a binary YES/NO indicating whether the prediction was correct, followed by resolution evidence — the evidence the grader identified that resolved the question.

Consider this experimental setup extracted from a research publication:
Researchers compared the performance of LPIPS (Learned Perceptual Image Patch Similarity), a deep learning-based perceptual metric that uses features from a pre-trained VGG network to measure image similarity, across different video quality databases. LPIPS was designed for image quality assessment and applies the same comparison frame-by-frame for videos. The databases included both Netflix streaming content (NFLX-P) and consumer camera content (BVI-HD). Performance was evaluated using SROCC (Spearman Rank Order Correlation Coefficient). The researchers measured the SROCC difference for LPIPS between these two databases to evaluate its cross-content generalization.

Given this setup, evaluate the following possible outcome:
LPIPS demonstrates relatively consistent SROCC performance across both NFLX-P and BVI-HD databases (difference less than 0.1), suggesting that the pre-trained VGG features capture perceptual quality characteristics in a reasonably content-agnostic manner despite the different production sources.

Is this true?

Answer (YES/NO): NO